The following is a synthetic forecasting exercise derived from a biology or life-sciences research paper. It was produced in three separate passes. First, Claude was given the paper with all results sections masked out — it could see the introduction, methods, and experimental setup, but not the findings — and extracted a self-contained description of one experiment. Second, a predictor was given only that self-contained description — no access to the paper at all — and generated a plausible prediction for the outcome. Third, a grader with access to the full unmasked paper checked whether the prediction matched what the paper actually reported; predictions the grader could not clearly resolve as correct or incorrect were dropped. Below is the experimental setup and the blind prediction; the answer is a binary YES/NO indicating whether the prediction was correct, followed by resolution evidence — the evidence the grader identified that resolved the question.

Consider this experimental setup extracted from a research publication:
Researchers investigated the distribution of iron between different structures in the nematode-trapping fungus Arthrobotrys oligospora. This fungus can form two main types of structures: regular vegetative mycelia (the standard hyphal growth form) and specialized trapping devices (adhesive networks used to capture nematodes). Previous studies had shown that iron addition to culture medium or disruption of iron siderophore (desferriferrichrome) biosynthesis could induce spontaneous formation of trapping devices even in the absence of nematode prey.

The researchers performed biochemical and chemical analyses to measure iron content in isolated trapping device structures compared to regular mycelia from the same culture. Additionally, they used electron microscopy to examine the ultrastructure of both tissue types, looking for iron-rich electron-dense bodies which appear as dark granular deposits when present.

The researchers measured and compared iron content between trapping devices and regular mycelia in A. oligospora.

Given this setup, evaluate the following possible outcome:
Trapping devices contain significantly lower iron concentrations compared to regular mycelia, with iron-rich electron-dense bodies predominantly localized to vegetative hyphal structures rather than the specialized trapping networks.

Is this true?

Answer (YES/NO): NO